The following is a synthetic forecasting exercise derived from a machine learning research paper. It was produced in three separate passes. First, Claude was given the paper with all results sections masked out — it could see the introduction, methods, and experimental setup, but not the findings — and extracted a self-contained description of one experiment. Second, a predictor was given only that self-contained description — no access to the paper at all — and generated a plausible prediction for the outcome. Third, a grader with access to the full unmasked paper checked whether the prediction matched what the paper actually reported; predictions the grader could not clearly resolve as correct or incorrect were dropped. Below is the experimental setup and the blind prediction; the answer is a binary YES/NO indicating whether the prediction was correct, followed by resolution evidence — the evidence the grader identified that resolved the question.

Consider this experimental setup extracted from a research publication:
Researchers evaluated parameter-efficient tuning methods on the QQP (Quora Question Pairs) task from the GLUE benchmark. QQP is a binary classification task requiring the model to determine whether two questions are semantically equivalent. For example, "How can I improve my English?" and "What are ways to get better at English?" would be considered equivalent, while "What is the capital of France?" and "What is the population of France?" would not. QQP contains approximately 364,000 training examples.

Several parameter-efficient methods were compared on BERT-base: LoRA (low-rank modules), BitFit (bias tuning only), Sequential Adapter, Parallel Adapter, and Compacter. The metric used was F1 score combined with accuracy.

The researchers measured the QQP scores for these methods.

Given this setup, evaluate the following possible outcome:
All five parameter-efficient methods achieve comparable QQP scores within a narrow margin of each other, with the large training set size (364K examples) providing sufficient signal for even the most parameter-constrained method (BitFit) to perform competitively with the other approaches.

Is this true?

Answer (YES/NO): YES